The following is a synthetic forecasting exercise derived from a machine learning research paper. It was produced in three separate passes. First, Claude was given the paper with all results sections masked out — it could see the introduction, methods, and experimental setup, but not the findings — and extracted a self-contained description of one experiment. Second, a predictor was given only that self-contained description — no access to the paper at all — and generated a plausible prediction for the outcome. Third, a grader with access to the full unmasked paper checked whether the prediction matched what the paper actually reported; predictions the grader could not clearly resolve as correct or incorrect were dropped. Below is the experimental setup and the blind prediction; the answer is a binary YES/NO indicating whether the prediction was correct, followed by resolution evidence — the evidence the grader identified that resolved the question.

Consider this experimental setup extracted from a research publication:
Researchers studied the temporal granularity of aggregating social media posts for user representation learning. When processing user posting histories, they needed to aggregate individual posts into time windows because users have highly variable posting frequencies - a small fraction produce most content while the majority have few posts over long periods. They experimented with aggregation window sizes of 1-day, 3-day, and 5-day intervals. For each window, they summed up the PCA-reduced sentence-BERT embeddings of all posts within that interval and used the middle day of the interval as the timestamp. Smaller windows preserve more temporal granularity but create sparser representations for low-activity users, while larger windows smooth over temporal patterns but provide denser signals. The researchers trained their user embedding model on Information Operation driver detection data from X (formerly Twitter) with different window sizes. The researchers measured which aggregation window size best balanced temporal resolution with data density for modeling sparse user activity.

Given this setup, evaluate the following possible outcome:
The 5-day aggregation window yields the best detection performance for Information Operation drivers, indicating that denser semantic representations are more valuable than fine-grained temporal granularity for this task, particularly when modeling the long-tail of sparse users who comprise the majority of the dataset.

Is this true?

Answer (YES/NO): NO